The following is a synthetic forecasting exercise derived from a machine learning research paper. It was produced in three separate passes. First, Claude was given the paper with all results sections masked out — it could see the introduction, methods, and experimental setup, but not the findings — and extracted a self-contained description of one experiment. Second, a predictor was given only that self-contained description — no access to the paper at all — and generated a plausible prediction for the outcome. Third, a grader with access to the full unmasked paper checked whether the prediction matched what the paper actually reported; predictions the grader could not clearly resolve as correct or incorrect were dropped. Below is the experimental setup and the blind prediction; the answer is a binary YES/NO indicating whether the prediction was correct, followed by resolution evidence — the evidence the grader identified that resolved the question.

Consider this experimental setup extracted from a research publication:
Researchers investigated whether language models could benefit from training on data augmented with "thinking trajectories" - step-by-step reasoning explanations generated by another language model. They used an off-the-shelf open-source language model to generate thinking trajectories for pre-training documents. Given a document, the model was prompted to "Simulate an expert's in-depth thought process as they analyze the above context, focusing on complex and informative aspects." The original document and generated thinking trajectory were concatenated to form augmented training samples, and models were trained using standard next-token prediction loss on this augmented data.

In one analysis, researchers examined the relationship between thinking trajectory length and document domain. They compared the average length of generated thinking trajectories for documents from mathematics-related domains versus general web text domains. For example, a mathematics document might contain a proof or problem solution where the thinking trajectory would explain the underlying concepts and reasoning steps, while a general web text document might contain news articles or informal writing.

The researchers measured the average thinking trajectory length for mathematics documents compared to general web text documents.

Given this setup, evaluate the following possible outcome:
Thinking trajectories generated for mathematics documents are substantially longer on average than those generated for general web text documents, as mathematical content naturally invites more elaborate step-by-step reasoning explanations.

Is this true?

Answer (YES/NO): YES